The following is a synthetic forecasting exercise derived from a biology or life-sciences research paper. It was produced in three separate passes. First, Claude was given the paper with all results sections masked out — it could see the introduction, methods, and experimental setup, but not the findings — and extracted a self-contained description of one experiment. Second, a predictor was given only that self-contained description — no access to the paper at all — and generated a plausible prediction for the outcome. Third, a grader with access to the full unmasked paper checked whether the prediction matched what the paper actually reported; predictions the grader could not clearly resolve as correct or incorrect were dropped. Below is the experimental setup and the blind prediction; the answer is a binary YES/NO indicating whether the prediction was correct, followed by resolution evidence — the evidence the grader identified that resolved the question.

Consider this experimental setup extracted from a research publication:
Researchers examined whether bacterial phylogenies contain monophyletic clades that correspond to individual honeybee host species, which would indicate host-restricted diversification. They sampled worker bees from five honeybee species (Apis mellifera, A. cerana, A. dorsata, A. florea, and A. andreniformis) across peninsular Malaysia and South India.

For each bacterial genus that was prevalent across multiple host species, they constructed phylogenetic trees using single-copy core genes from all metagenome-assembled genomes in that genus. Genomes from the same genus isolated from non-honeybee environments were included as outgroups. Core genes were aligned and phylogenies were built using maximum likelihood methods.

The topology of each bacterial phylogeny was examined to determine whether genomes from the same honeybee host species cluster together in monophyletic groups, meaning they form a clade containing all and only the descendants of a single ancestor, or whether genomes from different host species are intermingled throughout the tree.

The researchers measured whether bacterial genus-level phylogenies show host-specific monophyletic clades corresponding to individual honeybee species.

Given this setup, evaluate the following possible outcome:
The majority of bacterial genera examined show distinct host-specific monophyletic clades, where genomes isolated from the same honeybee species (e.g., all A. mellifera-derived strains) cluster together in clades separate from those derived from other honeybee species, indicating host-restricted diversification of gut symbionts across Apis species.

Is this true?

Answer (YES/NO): NO